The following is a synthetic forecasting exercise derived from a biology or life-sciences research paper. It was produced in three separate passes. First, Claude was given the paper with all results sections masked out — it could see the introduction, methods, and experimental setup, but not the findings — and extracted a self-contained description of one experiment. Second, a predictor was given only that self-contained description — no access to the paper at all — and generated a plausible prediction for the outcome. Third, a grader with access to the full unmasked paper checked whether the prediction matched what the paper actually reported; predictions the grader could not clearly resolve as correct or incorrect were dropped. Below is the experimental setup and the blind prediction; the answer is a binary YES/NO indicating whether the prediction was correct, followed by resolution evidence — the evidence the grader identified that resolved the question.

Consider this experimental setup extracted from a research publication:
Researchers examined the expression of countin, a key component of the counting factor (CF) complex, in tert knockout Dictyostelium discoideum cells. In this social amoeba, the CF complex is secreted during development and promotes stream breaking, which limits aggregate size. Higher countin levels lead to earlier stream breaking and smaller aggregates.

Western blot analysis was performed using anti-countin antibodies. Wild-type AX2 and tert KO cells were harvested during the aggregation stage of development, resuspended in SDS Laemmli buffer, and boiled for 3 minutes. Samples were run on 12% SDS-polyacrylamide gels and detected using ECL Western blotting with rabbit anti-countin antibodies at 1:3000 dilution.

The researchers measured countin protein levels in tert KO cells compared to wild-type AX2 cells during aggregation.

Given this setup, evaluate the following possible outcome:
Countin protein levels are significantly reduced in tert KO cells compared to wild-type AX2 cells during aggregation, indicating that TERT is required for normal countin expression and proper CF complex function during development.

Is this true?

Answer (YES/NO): NO